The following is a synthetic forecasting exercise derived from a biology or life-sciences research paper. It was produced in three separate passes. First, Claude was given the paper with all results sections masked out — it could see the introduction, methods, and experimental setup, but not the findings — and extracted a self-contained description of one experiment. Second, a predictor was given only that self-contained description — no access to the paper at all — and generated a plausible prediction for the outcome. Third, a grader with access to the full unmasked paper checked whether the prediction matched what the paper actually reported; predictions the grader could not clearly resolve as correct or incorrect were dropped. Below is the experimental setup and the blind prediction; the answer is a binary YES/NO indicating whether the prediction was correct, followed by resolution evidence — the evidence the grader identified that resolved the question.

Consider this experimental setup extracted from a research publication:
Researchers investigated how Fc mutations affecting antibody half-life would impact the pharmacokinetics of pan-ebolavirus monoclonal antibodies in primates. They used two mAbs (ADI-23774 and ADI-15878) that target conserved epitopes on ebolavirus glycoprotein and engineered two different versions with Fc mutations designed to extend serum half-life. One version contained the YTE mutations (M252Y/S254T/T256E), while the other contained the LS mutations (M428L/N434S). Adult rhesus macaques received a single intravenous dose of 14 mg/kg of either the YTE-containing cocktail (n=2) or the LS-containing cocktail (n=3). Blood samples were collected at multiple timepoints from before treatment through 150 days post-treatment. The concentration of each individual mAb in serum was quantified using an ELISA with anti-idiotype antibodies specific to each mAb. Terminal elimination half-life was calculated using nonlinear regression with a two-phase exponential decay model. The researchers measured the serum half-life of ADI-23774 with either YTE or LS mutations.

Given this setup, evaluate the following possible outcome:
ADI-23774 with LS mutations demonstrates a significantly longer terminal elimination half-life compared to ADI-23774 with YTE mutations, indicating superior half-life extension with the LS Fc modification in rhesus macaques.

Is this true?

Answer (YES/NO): NO